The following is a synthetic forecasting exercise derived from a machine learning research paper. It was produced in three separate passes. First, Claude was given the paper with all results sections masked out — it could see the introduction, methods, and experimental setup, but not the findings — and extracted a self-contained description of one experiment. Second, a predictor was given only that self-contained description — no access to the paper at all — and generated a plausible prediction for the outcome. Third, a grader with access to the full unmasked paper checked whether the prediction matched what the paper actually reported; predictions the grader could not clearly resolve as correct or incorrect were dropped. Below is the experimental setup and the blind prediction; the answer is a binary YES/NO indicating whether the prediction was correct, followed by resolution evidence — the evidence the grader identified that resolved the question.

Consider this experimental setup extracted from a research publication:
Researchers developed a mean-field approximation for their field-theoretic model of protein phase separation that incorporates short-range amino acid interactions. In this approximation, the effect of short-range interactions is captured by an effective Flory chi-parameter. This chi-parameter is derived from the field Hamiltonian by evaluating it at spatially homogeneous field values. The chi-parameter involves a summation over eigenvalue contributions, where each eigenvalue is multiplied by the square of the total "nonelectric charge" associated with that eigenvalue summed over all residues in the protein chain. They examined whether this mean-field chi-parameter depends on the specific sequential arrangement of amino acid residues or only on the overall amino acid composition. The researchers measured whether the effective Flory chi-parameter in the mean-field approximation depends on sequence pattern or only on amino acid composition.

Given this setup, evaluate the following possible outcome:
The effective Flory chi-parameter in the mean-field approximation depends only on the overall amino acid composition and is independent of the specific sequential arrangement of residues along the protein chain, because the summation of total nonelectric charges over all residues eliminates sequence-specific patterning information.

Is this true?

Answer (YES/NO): YES